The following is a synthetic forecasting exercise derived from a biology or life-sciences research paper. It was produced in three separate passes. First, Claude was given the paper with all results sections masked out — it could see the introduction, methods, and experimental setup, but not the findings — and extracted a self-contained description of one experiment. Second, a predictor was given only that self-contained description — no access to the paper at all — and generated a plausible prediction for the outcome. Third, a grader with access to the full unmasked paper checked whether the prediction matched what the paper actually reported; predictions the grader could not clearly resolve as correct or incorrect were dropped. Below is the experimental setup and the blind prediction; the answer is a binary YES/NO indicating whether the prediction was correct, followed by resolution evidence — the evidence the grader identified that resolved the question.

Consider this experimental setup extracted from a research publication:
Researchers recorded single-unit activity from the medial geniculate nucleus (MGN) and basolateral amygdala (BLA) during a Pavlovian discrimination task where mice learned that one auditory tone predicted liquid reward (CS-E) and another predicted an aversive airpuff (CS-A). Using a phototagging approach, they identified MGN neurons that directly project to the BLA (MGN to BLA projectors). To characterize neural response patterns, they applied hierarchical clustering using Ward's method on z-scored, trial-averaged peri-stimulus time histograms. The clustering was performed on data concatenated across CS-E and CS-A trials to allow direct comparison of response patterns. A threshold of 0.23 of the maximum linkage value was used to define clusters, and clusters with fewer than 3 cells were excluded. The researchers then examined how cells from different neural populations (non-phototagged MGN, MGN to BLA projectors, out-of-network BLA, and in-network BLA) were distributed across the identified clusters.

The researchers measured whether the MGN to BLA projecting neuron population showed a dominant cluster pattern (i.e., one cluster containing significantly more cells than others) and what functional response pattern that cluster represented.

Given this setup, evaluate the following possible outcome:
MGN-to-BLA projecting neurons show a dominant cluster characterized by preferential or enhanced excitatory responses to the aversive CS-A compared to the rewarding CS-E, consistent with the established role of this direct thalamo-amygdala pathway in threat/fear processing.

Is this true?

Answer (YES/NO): NO